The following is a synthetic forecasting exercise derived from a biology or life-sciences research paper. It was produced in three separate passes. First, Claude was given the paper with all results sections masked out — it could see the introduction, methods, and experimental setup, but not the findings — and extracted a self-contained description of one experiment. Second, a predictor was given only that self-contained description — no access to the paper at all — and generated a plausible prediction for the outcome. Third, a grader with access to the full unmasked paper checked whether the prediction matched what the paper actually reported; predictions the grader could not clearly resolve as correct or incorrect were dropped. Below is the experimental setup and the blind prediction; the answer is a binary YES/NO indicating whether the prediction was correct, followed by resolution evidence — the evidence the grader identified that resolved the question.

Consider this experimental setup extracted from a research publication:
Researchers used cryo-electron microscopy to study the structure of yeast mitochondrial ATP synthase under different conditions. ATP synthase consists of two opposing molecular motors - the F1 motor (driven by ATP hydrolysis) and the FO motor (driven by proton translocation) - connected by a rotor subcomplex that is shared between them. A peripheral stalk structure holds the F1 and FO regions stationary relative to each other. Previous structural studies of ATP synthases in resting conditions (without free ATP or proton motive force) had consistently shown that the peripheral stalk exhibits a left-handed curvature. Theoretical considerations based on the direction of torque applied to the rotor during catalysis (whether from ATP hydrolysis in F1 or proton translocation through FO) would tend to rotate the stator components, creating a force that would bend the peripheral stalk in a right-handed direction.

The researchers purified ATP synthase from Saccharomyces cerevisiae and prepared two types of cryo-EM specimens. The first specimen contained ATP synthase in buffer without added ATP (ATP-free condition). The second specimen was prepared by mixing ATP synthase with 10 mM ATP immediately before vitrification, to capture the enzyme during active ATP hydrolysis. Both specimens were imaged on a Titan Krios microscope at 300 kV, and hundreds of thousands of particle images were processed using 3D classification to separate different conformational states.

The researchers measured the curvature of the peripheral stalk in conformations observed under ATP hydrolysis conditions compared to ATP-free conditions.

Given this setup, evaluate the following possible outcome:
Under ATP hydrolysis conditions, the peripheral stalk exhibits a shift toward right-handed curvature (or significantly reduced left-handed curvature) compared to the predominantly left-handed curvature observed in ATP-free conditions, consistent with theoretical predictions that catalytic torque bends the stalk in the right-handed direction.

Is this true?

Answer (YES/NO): YES